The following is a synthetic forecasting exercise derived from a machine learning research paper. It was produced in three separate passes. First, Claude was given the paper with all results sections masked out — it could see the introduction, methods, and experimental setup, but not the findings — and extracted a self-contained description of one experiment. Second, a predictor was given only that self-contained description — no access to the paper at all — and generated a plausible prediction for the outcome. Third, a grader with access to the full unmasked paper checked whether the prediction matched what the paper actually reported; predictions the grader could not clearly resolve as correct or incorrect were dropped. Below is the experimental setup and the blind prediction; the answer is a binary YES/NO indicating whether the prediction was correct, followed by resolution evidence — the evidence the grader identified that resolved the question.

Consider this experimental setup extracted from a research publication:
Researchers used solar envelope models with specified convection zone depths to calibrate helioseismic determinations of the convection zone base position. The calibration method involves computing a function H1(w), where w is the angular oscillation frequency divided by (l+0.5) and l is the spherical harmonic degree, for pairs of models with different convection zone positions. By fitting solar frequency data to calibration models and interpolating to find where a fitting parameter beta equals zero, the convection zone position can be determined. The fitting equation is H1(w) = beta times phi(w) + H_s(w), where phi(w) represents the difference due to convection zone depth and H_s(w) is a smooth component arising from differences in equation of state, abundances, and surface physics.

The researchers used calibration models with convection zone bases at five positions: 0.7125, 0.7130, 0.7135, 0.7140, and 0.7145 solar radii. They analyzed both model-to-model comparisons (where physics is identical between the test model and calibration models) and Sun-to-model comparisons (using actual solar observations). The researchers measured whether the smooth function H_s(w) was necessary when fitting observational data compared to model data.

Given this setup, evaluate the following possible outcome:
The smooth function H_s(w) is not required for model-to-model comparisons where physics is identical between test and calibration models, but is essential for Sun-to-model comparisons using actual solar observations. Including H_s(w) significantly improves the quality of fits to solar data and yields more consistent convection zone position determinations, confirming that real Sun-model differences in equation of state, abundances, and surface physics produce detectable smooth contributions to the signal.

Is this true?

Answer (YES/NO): YES